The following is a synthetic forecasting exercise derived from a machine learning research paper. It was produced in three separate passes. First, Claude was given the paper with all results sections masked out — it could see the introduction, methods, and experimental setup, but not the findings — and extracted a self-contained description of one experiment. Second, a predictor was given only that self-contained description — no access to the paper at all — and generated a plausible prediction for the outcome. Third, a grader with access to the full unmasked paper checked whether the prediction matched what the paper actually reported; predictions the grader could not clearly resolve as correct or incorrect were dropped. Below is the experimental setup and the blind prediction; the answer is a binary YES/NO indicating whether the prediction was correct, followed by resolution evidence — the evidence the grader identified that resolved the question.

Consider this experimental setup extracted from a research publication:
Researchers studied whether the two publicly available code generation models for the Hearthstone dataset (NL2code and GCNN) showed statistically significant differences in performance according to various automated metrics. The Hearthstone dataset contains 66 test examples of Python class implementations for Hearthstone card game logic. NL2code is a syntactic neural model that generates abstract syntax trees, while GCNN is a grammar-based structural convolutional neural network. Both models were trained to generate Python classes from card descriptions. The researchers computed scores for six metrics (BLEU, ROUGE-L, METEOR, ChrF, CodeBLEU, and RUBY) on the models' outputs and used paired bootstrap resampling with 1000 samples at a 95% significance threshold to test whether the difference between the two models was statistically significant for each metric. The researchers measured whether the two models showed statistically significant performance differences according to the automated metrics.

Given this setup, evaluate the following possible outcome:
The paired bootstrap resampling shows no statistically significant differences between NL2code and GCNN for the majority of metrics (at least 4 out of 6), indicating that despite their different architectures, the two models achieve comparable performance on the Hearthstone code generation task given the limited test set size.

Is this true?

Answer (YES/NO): NO